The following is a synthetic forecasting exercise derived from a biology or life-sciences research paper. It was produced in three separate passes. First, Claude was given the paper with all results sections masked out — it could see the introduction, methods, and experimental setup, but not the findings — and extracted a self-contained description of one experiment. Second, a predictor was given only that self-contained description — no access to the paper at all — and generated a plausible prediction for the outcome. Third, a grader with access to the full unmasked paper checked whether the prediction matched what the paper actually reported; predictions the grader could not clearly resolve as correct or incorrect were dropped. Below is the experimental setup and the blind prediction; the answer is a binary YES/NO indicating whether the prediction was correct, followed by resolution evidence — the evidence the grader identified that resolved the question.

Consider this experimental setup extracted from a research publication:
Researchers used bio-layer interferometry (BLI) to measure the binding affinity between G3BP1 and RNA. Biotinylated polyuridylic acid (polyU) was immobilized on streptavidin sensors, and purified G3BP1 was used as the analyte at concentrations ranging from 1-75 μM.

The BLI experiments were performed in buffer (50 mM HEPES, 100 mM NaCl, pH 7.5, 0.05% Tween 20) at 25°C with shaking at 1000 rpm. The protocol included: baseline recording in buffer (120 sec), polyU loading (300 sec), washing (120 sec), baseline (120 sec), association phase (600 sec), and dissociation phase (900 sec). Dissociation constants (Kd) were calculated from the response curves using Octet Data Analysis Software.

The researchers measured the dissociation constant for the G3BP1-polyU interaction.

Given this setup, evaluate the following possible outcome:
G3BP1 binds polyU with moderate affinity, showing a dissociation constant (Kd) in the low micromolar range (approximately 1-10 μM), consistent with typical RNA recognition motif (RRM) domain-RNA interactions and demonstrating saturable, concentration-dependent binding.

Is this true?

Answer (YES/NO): YES